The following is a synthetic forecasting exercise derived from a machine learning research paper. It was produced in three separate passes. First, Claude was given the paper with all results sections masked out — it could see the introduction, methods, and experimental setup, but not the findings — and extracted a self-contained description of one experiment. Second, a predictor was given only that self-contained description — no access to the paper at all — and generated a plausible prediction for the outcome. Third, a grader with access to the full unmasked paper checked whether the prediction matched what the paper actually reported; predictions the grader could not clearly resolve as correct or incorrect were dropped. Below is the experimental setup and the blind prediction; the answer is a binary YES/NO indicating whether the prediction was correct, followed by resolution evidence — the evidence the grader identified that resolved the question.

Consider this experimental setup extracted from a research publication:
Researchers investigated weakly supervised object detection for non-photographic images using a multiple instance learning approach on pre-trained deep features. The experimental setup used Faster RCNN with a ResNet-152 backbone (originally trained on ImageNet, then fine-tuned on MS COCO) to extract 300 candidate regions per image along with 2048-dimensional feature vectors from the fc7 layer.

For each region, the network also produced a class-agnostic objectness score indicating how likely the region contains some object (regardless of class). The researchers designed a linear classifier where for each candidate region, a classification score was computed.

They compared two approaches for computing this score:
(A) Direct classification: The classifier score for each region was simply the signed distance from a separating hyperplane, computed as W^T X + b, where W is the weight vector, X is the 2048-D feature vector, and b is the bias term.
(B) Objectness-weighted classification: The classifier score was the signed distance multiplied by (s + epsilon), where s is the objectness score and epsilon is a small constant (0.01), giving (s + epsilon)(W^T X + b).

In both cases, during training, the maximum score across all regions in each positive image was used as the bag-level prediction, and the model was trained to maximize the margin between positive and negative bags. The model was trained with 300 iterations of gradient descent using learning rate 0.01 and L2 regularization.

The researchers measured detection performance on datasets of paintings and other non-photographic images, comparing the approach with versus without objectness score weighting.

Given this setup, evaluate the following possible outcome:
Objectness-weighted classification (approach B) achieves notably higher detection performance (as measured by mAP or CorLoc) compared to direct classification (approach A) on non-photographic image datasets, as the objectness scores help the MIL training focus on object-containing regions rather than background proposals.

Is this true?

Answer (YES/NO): YES